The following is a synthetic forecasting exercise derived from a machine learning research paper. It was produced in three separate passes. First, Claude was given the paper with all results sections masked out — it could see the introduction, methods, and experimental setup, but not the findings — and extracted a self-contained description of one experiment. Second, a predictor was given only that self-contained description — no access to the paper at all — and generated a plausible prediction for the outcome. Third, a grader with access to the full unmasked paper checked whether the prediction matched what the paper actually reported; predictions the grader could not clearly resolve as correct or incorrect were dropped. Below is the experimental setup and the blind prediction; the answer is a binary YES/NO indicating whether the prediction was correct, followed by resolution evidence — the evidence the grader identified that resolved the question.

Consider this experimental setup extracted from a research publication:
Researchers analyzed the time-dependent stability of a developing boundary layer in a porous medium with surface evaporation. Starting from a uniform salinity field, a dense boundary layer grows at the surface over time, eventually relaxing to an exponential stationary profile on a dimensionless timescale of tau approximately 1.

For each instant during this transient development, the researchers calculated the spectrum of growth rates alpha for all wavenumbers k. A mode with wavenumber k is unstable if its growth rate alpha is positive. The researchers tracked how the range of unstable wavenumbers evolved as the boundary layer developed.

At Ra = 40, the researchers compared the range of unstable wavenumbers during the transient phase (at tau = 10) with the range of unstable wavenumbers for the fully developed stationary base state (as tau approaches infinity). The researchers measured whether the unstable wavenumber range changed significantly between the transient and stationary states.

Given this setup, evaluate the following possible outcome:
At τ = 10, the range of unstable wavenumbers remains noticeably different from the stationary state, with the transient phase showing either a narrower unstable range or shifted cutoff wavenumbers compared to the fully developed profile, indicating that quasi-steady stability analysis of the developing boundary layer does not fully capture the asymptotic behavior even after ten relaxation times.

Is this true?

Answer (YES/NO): NO